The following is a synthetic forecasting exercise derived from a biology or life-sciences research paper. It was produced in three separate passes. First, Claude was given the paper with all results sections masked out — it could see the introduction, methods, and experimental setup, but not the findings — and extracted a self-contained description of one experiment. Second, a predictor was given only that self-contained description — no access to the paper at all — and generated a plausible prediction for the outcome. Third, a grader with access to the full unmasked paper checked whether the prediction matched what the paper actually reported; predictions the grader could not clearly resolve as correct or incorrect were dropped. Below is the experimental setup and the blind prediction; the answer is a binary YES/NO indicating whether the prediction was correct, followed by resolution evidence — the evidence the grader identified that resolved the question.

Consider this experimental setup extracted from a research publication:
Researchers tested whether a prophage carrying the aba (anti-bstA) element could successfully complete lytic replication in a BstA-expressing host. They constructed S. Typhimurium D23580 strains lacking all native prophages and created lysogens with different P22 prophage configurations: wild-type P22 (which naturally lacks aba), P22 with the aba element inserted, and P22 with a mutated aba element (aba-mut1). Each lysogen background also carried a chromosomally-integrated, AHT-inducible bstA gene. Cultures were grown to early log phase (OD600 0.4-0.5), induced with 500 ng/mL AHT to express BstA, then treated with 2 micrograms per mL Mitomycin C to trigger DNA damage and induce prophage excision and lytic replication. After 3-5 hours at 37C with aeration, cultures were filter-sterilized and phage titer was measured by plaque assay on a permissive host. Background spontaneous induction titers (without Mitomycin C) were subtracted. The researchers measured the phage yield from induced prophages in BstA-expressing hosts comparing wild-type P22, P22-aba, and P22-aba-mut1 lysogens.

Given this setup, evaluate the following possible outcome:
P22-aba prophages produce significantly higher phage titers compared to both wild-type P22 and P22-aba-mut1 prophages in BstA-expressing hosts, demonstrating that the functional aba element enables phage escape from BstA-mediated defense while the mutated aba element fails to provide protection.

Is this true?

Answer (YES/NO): NO